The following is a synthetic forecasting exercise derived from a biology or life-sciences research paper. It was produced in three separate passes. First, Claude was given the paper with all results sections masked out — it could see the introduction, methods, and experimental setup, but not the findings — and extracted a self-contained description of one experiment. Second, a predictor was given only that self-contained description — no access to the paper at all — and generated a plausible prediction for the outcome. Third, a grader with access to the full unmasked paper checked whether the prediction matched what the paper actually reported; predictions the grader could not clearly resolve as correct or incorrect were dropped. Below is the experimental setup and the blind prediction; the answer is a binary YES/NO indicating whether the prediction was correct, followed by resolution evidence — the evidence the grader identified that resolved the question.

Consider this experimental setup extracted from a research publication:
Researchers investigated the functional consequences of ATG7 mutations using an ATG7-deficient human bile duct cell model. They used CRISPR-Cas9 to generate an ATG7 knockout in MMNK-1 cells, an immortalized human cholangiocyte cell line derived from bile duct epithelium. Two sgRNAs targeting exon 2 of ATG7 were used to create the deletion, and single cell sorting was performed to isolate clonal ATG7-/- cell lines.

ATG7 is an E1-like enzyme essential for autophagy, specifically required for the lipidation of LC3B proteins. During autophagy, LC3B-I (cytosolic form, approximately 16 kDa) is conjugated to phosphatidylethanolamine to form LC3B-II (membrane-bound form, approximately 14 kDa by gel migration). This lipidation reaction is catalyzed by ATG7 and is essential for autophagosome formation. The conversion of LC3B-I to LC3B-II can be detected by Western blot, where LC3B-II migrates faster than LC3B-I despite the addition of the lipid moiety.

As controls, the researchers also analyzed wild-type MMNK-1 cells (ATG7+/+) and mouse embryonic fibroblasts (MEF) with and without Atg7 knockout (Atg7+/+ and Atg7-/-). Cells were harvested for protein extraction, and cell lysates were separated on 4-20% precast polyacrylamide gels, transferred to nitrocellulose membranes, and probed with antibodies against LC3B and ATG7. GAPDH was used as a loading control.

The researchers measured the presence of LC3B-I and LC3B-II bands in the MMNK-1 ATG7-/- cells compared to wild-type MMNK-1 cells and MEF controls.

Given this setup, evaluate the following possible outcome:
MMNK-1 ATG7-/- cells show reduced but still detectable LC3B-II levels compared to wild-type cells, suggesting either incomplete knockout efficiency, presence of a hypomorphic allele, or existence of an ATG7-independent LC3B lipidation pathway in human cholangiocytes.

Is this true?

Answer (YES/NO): NO